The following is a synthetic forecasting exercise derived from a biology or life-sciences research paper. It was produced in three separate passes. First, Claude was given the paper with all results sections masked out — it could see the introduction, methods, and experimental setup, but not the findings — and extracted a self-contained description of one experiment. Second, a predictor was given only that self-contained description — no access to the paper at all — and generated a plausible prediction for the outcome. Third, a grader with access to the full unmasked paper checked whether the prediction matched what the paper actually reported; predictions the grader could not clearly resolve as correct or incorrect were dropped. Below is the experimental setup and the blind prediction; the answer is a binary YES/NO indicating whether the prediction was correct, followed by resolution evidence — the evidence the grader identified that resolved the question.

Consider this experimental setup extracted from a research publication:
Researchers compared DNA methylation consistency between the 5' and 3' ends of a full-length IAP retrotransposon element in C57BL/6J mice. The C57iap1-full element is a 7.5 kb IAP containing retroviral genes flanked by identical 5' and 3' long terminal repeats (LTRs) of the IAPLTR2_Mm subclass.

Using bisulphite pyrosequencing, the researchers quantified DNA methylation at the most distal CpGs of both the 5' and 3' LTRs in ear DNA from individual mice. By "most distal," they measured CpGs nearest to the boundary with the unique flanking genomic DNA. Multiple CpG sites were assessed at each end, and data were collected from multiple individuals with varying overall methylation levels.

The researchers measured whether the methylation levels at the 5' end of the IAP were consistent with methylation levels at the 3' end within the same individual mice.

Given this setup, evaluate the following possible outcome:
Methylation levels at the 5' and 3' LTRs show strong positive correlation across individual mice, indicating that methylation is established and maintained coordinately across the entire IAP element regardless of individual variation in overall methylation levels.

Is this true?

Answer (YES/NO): YES